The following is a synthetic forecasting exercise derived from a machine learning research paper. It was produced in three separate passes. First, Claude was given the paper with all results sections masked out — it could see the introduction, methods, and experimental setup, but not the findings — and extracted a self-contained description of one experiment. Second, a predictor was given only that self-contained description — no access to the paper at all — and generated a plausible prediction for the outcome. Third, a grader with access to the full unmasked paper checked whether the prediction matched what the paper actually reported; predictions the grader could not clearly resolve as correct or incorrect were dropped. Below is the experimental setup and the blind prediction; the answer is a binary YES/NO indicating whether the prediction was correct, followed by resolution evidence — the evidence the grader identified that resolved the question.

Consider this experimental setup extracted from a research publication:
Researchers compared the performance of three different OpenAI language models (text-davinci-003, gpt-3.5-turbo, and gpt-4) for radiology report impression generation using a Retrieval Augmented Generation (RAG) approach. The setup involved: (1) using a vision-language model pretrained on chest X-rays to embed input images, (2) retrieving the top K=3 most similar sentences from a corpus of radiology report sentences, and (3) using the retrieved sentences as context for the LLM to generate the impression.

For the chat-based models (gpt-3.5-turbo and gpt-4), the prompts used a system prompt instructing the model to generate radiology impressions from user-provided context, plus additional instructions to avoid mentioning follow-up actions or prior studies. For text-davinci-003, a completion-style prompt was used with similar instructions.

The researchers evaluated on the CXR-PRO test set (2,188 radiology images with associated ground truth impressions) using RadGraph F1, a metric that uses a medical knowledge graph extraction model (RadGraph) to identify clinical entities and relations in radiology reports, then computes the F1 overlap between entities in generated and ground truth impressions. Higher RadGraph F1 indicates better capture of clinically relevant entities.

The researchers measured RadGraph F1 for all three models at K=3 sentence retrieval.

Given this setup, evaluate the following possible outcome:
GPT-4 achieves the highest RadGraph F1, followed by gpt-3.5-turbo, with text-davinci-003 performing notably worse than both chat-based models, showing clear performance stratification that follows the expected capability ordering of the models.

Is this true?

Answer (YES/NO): NO